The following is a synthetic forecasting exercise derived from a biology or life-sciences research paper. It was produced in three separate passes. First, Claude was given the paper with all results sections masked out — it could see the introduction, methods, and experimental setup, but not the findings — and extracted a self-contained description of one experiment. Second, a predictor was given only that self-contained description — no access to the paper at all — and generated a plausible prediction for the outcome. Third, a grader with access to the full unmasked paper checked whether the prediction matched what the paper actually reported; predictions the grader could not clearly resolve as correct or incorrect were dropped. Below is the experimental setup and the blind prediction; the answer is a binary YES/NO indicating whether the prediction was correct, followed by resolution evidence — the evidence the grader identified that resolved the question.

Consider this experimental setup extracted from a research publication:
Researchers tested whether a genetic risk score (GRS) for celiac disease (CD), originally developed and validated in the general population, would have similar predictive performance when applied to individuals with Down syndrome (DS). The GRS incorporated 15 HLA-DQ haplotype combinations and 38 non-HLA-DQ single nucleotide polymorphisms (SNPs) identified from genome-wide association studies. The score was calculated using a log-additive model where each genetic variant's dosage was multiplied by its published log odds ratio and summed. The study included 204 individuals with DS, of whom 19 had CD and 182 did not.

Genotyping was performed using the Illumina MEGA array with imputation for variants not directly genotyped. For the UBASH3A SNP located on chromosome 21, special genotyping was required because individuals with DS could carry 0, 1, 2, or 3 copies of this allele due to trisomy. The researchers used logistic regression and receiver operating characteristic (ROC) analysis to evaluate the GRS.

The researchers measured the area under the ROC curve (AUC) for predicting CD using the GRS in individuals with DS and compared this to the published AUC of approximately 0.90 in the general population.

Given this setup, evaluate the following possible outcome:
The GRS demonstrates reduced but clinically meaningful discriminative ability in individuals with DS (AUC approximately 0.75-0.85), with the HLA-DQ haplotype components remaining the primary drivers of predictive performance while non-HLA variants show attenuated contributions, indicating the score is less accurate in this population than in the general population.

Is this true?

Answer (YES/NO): NO